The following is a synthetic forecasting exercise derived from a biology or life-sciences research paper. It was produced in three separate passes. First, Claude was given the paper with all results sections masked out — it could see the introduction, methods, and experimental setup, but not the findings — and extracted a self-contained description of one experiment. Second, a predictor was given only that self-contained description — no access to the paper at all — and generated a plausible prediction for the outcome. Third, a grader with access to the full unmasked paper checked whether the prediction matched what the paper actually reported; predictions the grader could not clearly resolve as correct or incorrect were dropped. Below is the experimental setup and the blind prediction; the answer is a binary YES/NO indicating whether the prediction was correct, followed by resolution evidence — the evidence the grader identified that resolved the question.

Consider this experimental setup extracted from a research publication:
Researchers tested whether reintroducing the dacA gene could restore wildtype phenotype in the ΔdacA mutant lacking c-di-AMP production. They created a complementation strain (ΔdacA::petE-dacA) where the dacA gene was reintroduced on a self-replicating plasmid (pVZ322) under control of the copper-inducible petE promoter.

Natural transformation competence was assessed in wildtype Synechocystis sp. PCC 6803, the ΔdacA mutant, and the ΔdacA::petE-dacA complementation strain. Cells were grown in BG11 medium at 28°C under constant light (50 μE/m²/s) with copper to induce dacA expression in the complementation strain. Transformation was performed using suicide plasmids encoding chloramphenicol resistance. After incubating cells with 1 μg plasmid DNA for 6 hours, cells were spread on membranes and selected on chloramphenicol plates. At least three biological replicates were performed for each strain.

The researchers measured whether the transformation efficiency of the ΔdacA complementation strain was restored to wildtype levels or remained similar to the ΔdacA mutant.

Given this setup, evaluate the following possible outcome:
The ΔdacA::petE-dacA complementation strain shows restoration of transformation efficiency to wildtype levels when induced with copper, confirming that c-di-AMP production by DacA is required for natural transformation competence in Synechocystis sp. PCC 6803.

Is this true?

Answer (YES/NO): YES